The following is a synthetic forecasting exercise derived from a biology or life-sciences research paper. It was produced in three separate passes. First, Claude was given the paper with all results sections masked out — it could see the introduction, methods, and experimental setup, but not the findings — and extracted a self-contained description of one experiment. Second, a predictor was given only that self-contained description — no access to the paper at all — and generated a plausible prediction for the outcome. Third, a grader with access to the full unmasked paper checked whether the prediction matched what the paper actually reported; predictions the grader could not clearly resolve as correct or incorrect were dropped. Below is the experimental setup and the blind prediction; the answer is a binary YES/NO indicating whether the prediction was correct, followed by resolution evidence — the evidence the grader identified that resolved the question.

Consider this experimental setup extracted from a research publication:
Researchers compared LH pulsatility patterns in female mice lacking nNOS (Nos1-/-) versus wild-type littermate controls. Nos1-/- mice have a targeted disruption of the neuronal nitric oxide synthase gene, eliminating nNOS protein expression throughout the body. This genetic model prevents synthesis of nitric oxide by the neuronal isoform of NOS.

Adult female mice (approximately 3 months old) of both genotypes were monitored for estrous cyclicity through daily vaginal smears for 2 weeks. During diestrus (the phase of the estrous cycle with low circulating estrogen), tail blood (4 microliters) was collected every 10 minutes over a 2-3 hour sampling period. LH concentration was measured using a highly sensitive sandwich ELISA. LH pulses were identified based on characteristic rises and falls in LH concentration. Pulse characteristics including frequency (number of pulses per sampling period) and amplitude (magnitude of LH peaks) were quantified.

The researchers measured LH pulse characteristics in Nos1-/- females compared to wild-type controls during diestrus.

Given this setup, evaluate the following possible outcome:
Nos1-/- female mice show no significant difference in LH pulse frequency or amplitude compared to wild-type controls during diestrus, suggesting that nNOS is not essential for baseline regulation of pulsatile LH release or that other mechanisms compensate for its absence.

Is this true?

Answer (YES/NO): NO